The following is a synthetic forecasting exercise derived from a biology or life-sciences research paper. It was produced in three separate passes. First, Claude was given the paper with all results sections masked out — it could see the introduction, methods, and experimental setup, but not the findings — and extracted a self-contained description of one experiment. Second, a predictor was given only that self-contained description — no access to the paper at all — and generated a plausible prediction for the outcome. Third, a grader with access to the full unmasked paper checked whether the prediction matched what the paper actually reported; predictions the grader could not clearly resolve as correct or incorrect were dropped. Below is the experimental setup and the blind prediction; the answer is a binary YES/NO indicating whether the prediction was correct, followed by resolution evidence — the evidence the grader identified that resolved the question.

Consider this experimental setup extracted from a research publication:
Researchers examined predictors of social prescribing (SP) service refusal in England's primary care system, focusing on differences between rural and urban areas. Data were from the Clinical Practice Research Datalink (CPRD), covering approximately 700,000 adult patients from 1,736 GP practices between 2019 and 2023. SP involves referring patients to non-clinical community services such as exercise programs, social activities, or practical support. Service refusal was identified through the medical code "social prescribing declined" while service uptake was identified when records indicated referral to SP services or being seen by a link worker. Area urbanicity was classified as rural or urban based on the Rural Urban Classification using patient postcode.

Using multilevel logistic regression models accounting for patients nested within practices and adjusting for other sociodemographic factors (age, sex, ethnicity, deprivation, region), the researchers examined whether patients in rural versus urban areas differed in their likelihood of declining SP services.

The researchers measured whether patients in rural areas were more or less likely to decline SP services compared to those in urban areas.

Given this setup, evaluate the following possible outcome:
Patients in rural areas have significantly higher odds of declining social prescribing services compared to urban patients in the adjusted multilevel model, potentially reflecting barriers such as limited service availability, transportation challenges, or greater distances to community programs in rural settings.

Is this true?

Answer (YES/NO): NO